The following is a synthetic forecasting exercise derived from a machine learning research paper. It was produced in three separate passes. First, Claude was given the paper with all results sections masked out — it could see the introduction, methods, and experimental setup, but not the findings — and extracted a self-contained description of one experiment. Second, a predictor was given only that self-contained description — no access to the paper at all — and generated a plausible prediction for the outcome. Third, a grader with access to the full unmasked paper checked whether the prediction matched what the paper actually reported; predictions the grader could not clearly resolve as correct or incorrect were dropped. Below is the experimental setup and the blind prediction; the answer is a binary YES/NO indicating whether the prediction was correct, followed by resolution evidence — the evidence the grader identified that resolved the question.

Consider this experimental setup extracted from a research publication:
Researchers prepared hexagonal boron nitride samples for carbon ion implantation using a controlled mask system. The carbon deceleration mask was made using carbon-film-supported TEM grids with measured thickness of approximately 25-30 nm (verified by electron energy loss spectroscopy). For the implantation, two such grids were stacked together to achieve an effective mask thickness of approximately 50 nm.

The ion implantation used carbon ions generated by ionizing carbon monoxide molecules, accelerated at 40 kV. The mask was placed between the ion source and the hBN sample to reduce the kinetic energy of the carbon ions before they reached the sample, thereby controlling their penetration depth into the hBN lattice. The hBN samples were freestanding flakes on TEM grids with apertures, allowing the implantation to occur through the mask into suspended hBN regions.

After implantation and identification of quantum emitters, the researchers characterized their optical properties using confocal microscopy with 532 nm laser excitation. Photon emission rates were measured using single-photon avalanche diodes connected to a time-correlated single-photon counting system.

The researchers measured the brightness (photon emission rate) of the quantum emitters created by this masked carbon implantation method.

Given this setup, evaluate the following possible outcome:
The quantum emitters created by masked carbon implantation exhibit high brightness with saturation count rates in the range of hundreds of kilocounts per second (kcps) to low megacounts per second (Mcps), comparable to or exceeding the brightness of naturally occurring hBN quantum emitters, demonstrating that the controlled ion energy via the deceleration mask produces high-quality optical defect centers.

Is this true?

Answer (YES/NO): YES